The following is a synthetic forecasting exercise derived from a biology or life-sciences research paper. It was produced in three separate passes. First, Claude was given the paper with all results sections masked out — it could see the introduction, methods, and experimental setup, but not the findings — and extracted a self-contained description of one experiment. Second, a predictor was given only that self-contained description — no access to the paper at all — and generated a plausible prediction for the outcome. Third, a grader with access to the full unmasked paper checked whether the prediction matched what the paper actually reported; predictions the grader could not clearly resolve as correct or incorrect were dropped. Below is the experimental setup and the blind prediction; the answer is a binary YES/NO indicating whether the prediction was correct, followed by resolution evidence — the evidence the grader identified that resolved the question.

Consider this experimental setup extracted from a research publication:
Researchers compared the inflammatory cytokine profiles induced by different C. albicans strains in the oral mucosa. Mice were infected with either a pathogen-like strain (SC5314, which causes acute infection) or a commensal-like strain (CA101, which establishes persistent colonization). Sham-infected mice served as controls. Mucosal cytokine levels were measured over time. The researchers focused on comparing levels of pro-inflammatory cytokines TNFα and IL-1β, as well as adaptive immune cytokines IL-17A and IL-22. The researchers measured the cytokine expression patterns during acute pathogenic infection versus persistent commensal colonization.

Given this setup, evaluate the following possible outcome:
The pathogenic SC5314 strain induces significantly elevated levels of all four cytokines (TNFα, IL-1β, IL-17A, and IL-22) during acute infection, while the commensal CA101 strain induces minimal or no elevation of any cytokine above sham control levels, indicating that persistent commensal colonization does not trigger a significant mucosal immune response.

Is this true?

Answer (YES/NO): NO